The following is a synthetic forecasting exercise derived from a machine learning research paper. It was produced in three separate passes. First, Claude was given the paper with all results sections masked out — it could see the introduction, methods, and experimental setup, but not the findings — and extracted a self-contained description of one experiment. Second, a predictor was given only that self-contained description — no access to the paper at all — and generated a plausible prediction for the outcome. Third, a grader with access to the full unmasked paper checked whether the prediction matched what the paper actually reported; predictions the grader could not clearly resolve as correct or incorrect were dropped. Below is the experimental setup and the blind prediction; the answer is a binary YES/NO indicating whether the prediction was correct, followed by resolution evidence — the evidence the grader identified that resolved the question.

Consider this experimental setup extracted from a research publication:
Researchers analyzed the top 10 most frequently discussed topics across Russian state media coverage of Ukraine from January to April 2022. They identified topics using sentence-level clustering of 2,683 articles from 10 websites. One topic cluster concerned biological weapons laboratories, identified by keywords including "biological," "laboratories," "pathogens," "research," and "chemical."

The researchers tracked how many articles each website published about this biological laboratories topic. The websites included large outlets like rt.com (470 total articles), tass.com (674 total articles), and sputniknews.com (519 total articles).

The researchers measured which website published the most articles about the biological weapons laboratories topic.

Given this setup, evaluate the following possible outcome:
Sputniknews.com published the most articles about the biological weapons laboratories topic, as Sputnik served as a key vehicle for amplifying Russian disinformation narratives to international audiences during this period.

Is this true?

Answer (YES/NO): YES